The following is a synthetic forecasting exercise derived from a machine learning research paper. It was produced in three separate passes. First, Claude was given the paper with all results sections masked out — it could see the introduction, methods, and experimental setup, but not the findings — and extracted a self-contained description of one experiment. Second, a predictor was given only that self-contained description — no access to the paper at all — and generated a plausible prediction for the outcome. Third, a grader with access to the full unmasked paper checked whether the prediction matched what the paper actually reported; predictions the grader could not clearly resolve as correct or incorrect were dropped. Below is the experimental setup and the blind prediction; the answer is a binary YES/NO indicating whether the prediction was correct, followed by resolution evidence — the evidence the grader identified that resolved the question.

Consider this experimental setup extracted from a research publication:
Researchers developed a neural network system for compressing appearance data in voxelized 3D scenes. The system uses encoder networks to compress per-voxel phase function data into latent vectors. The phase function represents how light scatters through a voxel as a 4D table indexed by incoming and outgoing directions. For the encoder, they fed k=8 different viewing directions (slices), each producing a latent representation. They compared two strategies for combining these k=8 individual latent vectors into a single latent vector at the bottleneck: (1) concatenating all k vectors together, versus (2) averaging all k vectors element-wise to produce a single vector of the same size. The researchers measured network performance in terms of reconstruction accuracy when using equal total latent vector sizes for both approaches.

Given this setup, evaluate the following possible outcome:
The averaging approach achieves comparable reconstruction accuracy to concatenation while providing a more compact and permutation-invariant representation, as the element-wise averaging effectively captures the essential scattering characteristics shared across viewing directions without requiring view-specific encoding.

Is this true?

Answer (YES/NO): NO